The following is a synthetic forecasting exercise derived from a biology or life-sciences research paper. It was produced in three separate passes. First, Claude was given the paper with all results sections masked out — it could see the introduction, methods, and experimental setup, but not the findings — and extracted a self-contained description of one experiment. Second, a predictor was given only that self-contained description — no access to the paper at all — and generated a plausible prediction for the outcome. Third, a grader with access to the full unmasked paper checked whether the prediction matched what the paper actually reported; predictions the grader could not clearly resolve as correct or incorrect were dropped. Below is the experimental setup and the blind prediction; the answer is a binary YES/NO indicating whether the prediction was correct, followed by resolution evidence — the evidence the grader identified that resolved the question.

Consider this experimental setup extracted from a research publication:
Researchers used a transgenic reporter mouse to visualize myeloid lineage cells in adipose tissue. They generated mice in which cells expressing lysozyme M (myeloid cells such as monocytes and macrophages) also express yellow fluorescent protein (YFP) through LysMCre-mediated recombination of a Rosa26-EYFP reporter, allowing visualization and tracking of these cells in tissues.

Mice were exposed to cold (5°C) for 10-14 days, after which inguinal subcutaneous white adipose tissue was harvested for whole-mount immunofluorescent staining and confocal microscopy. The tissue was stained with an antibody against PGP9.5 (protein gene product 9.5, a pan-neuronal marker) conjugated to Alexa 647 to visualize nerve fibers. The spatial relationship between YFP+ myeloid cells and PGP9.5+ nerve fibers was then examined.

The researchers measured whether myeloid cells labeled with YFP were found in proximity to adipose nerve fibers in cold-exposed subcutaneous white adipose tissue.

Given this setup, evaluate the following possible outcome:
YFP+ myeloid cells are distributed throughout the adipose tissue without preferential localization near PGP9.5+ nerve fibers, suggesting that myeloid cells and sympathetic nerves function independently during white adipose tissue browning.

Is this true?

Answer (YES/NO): NO